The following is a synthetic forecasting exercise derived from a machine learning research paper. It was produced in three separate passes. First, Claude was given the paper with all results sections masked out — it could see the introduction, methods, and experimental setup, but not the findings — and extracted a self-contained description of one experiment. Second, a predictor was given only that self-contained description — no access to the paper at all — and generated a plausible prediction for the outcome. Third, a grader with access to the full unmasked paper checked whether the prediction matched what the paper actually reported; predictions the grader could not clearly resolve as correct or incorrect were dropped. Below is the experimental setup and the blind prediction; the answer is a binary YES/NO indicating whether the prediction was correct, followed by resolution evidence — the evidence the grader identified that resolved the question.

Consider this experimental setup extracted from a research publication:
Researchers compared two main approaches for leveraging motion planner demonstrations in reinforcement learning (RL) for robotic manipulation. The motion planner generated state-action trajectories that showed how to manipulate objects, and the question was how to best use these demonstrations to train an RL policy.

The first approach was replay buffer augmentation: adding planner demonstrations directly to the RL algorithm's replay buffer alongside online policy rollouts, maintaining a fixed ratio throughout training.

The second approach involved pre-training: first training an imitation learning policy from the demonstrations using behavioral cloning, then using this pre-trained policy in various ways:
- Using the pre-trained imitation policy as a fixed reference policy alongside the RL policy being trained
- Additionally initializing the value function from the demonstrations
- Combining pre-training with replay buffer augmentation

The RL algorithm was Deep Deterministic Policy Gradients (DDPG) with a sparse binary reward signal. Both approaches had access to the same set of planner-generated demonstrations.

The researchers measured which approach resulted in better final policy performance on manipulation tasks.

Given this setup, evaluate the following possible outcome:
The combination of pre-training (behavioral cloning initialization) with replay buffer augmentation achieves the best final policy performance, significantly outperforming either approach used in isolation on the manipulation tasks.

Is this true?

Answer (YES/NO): NO